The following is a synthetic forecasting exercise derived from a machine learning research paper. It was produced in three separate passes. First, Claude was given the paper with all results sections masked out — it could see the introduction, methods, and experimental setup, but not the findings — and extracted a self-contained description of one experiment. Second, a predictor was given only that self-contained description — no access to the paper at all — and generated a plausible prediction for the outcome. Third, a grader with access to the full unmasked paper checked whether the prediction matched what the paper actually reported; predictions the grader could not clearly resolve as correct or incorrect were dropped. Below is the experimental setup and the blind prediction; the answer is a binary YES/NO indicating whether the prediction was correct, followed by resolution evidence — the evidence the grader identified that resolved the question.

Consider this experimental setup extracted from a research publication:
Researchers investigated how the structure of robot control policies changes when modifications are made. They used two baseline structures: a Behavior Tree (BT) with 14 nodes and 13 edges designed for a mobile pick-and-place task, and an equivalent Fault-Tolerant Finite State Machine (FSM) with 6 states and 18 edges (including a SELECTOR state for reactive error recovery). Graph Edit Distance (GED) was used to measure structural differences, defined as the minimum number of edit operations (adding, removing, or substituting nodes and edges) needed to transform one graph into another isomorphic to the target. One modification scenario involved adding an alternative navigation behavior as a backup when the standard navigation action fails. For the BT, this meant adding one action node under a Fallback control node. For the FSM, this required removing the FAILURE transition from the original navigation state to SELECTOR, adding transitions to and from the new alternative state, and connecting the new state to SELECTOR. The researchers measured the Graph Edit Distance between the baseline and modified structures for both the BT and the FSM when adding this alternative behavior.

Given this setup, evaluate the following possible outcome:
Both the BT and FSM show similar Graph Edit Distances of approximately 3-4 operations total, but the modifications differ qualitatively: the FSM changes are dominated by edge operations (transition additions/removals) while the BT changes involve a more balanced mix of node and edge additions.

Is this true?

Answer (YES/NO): NO